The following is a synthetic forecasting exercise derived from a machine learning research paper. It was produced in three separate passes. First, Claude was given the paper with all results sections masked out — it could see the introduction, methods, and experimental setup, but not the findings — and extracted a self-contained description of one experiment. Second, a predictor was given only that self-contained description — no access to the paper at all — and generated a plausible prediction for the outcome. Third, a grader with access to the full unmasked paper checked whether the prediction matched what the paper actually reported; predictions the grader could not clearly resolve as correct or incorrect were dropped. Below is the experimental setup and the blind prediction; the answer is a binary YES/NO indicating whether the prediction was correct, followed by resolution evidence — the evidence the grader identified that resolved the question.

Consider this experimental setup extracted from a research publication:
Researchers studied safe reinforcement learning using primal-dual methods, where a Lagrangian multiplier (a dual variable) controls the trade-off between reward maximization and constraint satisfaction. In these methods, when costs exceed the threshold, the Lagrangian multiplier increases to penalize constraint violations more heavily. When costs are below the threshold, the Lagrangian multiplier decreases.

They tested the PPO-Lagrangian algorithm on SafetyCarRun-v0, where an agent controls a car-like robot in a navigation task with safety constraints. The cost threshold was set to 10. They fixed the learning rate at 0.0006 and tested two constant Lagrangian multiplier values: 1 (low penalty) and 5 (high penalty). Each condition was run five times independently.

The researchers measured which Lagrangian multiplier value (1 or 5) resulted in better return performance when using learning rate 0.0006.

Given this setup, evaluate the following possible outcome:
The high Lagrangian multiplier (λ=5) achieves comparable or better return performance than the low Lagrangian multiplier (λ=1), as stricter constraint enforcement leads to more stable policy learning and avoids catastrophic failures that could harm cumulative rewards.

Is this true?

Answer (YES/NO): NO